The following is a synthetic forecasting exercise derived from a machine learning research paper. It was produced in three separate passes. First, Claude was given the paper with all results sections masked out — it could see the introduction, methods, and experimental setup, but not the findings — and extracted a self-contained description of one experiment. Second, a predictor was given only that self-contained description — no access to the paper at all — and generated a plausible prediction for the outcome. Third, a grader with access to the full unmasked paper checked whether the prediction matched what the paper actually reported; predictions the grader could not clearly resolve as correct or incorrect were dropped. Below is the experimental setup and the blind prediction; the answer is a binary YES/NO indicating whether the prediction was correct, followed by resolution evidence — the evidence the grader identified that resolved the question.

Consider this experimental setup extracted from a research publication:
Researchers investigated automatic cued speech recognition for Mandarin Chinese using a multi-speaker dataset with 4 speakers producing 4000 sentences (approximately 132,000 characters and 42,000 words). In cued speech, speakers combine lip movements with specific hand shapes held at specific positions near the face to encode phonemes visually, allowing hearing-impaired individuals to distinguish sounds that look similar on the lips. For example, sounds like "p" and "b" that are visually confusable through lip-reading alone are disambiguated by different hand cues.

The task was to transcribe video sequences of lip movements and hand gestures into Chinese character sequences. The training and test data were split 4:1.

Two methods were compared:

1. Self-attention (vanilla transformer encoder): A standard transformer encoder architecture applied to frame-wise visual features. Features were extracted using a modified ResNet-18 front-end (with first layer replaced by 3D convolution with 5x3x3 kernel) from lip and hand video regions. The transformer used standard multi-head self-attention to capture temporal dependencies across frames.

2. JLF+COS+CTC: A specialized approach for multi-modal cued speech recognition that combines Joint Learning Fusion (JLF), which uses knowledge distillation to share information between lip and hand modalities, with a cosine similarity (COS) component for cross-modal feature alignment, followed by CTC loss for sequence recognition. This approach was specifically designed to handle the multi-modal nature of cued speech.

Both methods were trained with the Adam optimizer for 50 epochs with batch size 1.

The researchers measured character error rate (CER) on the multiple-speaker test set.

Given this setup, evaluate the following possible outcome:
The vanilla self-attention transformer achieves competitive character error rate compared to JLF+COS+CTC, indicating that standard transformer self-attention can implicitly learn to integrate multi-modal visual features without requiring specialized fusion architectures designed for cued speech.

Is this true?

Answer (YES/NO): NO